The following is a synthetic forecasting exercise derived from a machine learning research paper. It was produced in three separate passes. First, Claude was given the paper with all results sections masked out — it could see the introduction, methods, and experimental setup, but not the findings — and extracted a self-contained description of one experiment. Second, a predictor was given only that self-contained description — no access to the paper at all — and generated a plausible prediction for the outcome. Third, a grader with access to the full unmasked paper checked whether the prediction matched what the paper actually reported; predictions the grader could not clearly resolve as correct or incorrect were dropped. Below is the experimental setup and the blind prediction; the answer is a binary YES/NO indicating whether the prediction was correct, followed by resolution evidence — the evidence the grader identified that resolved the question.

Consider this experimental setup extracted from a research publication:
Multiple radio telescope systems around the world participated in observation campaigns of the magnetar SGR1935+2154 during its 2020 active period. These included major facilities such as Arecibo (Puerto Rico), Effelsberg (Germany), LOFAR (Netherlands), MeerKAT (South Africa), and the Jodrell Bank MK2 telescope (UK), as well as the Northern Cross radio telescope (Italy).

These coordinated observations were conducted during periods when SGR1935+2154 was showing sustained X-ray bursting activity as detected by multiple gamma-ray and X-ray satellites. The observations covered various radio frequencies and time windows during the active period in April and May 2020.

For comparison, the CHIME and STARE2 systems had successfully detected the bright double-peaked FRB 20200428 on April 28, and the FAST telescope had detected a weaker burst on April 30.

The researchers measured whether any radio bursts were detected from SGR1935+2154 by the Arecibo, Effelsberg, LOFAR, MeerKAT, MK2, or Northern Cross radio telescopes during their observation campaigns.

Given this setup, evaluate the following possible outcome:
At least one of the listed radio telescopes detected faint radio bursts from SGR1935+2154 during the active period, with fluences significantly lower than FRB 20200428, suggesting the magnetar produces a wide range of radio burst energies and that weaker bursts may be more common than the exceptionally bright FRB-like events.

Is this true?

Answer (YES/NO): NO